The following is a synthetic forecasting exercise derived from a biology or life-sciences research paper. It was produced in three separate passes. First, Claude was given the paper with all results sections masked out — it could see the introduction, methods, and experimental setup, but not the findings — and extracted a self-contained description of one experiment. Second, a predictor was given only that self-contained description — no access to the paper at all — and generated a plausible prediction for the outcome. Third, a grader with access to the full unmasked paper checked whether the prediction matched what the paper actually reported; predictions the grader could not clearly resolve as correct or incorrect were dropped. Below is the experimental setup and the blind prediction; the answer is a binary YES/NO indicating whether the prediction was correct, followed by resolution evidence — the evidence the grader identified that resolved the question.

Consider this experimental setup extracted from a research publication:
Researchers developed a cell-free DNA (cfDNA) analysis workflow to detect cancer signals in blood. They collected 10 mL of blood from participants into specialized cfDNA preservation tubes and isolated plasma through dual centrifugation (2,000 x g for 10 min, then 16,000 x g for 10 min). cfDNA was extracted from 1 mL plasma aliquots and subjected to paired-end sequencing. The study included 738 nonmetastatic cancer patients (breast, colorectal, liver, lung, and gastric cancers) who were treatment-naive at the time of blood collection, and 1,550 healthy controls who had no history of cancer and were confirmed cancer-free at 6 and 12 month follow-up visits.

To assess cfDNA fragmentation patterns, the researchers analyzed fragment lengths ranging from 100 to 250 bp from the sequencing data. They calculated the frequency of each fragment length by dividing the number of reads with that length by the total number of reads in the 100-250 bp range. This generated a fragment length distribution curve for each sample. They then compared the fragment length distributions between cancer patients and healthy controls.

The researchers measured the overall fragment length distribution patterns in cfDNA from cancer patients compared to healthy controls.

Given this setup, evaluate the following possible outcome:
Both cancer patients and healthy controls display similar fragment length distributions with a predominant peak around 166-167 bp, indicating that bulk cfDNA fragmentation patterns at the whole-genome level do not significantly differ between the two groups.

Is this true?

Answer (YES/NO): NO